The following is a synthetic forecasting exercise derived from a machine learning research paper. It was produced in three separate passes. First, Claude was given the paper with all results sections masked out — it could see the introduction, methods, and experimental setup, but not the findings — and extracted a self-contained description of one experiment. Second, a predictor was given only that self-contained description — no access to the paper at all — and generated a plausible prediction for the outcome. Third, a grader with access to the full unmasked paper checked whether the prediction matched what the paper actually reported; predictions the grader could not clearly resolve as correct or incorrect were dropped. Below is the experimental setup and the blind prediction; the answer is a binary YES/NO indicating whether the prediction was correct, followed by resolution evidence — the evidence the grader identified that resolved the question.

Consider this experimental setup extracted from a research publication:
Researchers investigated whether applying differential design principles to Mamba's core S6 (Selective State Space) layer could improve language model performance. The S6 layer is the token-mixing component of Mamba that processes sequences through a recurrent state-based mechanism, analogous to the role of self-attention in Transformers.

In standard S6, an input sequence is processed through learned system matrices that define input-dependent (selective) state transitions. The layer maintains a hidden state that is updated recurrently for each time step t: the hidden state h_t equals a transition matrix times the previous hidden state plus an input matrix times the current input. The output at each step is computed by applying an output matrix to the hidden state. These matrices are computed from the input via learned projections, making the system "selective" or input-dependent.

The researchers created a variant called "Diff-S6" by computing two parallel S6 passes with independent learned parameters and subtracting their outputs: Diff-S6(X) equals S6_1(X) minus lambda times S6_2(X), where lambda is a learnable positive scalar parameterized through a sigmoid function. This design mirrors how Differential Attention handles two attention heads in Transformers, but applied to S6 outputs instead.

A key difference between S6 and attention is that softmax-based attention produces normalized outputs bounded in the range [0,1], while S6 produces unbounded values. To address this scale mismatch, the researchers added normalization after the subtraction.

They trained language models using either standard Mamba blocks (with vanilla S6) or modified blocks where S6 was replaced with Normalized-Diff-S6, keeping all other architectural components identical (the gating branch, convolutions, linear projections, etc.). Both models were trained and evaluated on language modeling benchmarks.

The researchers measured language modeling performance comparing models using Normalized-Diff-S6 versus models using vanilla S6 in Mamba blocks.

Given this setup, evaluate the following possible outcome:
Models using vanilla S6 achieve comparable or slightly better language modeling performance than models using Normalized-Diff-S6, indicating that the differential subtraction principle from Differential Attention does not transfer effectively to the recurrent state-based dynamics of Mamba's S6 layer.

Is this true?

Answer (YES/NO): NO